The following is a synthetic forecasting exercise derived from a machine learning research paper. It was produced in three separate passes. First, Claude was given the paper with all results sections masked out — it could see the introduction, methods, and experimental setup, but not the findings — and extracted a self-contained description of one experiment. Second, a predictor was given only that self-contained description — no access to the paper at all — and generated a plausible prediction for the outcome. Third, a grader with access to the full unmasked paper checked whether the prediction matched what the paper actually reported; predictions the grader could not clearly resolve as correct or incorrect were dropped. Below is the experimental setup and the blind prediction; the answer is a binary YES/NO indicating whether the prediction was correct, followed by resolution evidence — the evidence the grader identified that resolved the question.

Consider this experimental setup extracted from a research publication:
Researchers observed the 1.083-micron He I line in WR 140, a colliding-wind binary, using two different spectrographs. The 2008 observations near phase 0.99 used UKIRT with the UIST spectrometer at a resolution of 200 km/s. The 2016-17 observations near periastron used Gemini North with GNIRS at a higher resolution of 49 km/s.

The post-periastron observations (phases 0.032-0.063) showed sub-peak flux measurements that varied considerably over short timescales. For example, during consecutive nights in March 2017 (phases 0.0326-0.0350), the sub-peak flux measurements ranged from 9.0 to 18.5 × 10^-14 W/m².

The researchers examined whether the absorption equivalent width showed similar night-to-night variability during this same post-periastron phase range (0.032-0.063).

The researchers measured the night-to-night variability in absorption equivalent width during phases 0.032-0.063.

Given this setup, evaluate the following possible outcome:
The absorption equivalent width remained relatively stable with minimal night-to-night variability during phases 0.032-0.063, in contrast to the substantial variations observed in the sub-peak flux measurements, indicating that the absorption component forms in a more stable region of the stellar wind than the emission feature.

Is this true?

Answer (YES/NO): NO